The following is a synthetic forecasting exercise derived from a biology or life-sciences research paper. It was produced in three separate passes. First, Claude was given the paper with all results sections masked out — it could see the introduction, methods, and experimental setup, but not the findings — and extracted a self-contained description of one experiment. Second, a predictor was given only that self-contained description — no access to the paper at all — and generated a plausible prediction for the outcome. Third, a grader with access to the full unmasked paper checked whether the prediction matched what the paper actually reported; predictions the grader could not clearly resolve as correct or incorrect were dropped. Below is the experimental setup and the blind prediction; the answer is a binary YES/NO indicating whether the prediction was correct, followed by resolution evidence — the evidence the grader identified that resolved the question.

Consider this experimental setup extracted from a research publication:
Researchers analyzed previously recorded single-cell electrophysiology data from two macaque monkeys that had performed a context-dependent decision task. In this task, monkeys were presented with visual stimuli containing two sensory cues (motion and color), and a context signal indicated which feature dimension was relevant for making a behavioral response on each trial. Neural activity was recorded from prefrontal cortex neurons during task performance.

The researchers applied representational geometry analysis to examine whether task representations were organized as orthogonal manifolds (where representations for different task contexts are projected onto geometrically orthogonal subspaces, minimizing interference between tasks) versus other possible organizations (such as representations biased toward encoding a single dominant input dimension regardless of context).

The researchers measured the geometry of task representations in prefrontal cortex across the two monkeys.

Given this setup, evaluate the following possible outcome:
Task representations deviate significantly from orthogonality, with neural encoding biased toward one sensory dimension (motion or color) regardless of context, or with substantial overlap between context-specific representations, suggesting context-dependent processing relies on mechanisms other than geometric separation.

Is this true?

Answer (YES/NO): NO